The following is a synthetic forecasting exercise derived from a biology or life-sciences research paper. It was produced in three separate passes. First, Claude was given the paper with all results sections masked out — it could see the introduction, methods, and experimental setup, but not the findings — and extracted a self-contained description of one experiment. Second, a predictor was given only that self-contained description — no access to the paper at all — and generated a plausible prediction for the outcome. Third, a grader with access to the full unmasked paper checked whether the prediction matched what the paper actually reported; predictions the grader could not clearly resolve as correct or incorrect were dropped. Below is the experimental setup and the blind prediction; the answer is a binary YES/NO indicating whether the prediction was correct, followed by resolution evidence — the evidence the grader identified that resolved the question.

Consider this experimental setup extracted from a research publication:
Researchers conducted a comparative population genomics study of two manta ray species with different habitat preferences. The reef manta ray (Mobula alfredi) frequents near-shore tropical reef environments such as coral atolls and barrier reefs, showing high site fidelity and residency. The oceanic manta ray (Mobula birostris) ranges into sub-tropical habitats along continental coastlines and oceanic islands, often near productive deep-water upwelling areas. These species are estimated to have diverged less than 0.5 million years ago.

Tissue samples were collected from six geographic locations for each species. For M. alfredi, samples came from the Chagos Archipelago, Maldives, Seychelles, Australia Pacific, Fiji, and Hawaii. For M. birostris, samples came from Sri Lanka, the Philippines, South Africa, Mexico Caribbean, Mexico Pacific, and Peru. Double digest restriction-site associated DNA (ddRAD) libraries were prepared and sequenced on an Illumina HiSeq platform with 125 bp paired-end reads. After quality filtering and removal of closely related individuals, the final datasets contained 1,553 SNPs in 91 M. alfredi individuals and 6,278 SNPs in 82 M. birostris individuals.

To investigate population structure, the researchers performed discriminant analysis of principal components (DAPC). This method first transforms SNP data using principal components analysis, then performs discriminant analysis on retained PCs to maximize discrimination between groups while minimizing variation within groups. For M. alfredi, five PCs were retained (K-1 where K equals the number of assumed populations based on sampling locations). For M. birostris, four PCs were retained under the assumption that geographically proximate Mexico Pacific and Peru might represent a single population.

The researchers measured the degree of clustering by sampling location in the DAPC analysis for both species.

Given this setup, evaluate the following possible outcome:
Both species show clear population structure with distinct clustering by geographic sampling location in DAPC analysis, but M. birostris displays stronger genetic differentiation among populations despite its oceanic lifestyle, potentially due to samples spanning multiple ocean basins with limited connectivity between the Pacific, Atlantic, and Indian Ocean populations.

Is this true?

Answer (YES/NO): NO